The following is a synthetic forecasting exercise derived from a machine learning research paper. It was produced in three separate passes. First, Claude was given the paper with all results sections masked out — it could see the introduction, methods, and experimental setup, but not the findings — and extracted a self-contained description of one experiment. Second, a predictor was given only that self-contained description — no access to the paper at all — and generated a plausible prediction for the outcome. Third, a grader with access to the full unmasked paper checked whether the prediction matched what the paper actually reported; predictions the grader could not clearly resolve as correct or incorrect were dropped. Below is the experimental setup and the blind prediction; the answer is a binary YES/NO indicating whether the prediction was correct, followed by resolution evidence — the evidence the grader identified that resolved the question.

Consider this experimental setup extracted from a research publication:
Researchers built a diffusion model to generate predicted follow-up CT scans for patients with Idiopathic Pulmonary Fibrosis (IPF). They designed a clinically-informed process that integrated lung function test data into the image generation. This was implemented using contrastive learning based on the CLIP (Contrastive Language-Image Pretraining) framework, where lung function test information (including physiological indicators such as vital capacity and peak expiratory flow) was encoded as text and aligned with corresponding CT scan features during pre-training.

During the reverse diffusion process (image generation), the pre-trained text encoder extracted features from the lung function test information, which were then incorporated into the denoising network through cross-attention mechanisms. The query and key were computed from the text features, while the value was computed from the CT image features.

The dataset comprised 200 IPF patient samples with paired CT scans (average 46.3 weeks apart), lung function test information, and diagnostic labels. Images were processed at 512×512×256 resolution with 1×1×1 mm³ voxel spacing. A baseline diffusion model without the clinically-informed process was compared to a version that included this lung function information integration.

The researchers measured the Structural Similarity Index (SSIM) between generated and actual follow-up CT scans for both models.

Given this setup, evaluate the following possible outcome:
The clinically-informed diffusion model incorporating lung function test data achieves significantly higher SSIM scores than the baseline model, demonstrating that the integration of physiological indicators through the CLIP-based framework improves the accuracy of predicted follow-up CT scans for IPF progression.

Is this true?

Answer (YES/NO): YES